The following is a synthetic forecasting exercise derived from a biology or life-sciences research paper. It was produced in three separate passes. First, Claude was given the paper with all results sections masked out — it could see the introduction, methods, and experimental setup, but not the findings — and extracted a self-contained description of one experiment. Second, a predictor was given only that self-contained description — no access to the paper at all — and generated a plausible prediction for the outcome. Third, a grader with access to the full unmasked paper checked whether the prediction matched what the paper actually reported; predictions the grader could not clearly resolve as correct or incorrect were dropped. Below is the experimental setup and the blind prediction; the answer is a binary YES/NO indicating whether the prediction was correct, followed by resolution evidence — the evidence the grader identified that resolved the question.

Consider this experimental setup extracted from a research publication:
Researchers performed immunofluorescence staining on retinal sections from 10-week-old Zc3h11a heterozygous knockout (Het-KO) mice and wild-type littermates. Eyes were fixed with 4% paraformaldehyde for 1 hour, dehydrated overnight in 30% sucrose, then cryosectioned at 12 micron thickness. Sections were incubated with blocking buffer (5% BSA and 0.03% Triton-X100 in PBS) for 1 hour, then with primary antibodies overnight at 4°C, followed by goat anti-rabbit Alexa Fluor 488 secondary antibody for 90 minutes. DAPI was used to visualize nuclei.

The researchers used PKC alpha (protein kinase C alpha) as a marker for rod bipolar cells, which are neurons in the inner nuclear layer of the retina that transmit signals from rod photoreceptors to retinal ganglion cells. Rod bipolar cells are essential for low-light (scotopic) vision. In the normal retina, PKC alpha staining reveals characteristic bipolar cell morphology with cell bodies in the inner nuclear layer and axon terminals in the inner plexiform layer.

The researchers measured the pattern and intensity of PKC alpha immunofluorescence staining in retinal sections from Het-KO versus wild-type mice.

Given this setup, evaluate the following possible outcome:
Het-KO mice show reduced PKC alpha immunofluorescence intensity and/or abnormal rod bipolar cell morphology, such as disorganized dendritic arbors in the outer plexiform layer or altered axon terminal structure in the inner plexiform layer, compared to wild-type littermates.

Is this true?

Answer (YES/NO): YES